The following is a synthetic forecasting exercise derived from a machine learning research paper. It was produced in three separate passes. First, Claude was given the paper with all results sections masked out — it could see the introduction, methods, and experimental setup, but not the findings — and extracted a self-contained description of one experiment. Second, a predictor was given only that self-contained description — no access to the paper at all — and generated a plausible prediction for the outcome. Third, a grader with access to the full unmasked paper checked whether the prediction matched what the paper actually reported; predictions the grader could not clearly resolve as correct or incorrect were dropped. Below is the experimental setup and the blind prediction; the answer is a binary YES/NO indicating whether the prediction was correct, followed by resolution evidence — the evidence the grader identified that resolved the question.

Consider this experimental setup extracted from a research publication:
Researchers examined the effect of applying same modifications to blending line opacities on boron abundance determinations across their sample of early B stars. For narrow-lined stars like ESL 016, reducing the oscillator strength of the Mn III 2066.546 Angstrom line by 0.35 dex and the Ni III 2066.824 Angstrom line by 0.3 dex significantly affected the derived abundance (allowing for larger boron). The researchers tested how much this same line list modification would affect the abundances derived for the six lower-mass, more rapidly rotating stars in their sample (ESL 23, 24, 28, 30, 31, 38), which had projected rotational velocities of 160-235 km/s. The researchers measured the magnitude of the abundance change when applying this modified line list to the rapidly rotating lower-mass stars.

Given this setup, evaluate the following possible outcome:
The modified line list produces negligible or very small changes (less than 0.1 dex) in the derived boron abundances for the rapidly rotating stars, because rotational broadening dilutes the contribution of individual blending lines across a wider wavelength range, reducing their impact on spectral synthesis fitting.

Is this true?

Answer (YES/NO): NO